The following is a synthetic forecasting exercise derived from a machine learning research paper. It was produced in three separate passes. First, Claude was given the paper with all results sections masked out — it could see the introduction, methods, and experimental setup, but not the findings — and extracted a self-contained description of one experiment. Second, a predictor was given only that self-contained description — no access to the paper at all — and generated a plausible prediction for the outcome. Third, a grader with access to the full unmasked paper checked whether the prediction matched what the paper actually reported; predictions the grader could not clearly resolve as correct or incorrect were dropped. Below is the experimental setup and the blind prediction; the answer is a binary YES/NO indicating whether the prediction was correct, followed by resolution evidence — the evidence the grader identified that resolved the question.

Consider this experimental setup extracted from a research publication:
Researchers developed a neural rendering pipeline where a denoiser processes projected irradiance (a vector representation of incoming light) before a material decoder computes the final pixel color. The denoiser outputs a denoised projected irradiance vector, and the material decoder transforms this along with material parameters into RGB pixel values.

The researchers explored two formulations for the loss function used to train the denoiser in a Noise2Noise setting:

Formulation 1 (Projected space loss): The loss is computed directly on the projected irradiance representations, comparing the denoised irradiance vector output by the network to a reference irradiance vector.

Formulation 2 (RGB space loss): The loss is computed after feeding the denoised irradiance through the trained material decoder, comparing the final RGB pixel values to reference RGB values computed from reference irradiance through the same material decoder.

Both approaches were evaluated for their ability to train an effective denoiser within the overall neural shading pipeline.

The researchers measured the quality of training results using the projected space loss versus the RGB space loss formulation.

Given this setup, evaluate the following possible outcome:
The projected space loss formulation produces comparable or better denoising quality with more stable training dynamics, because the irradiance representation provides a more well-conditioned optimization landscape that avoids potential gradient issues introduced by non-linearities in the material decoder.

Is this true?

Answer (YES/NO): NO